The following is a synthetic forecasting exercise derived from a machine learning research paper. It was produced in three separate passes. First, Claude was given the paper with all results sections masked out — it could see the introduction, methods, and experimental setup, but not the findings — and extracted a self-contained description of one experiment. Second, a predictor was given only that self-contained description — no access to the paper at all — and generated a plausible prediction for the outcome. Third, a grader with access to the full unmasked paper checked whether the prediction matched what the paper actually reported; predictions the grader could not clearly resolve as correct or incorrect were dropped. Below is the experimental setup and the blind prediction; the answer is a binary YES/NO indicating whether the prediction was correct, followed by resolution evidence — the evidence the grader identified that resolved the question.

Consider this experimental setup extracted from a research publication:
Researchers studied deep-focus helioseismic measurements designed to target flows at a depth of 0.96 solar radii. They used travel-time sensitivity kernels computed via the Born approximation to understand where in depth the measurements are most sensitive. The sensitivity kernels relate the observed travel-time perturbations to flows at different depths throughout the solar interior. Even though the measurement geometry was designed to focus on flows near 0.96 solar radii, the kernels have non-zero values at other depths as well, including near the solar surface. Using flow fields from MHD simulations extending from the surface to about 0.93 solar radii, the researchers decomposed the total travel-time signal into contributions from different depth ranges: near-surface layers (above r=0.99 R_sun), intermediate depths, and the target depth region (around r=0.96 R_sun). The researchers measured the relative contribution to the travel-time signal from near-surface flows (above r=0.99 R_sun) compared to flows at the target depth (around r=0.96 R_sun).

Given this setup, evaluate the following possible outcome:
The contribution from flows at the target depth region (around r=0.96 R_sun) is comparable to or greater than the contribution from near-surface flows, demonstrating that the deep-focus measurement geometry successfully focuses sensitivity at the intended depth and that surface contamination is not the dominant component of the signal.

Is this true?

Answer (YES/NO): NO